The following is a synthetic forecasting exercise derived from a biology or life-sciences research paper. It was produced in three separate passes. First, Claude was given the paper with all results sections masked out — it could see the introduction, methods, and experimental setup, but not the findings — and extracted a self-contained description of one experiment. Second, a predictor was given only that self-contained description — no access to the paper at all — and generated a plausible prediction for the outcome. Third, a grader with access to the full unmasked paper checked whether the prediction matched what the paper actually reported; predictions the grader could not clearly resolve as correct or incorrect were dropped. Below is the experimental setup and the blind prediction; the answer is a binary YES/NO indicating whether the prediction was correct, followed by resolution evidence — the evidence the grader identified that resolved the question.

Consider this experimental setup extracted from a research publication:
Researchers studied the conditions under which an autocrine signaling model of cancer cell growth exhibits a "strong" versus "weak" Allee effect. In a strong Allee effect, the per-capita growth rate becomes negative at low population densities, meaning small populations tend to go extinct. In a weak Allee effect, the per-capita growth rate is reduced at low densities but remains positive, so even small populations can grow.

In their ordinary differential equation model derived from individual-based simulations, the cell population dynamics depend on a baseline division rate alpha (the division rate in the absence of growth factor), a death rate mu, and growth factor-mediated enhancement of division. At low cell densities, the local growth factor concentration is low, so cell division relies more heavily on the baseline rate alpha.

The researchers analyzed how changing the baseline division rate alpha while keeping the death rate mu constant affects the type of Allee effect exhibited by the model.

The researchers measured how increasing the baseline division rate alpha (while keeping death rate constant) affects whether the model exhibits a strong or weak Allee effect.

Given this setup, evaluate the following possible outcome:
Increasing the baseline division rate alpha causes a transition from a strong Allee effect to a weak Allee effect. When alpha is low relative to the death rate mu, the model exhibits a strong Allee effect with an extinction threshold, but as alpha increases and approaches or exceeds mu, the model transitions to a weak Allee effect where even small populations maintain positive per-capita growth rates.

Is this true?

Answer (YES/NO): YES